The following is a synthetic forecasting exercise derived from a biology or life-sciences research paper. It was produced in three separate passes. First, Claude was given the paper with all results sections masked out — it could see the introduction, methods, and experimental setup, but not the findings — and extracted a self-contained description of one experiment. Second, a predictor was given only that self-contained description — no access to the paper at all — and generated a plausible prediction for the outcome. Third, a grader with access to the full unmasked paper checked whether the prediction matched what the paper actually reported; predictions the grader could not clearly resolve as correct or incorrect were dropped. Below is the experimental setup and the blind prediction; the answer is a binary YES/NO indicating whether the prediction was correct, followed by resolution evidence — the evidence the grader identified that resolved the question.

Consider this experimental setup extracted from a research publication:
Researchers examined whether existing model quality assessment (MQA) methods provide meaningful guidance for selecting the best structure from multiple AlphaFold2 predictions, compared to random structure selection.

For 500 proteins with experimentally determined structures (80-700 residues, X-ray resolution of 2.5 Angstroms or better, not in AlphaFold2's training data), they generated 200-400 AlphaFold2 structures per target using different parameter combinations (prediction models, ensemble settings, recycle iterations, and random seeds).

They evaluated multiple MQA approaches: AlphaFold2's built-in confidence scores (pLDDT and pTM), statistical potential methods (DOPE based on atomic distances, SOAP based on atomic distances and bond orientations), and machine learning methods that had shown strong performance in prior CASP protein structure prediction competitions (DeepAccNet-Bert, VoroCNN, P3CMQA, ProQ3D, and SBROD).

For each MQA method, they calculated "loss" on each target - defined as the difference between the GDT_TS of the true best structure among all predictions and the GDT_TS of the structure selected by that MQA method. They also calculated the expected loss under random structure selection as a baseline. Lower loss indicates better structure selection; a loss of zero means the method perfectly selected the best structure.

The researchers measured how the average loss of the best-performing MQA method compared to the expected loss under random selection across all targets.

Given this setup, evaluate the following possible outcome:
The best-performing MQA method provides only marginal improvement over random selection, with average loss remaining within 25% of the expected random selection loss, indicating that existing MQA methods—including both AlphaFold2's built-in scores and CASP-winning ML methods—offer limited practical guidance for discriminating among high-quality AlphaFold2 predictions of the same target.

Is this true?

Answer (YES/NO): NO